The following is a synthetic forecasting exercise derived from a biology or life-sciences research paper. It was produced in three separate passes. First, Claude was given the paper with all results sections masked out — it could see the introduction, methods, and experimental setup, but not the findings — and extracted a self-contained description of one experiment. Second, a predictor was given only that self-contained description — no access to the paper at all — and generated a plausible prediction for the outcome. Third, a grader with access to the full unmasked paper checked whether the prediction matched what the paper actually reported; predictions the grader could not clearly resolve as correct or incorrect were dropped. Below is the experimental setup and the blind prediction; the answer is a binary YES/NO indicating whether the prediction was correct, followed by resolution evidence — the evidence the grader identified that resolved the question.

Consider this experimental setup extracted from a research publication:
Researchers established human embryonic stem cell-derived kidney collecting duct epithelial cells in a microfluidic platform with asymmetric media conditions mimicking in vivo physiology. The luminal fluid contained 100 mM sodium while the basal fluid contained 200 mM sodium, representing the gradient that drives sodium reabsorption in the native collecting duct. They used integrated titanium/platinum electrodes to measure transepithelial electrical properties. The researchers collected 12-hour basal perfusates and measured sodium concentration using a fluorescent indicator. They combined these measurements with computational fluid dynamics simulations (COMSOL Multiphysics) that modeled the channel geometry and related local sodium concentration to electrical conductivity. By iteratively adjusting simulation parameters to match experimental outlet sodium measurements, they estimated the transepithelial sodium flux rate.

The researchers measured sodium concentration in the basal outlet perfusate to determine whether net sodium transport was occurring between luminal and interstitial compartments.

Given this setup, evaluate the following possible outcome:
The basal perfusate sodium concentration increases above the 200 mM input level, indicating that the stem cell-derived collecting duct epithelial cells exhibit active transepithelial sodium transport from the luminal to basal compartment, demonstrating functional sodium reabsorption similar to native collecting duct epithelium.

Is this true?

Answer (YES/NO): YES